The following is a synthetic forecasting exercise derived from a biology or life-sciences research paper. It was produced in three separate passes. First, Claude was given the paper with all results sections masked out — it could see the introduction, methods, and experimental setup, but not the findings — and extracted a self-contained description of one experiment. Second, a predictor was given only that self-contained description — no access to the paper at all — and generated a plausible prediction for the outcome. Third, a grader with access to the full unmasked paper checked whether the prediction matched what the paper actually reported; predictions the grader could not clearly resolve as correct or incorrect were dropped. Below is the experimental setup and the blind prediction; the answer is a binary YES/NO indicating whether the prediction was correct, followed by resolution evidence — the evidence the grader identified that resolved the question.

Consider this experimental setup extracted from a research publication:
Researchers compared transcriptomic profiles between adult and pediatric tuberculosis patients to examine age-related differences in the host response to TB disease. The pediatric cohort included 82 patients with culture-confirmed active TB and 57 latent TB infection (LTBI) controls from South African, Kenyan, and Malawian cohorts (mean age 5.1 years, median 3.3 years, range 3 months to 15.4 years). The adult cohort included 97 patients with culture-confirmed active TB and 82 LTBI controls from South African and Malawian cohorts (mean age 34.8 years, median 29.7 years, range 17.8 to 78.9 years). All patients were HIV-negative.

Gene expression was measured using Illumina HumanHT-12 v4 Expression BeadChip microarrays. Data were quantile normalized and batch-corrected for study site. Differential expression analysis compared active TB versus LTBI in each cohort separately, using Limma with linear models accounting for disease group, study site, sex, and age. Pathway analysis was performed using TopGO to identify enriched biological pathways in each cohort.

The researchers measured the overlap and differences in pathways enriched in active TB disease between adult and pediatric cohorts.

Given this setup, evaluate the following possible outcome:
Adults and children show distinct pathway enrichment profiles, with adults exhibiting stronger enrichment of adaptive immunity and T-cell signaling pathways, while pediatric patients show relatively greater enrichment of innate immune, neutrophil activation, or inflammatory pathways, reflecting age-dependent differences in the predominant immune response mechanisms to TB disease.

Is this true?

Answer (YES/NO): NO